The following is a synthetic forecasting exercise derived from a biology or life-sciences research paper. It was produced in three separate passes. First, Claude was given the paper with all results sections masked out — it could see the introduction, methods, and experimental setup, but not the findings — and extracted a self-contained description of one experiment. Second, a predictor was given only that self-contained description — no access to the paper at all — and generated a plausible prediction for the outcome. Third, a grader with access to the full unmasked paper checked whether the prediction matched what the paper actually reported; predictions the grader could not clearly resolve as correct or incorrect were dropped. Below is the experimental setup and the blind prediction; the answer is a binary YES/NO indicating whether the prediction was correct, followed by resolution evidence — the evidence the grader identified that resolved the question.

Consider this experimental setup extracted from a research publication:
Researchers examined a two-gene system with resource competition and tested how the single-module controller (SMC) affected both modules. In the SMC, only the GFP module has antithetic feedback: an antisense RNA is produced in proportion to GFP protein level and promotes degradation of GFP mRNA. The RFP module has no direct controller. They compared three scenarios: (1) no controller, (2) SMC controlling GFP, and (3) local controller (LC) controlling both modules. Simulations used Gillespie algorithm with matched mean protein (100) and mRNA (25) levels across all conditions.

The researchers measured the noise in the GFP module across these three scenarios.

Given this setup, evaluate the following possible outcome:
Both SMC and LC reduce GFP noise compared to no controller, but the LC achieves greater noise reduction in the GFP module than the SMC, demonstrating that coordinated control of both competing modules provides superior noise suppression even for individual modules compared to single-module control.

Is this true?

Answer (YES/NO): NO